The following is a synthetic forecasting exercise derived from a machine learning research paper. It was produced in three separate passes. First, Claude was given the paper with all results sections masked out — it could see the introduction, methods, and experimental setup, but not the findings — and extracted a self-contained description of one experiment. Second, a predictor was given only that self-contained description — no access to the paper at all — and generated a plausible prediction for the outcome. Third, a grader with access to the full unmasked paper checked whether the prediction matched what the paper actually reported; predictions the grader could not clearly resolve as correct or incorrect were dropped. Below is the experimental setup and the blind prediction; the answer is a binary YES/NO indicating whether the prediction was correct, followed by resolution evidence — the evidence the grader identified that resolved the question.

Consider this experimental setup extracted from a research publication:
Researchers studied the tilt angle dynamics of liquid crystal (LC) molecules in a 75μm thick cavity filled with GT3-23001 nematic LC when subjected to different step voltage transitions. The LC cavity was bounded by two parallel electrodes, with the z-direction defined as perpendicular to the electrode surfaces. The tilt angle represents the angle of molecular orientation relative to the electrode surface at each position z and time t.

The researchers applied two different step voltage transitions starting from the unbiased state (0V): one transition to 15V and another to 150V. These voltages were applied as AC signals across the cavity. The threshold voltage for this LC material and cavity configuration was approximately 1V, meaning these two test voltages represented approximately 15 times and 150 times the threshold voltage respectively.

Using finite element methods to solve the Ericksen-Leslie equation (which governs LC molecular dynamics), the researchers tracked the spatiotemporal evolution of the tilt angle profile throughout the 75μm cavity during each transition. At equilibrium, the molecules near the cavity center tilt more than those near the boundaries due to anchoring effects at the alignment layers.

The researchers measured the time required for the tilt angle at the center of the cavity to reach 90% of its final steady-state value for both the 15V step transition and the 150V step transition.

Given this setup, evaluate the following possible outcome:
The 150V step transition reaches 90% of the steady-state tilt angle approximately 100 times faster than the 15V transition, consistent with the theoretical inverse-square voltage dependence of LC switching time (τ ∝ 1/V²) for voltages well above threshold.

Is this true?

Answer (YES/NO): YES